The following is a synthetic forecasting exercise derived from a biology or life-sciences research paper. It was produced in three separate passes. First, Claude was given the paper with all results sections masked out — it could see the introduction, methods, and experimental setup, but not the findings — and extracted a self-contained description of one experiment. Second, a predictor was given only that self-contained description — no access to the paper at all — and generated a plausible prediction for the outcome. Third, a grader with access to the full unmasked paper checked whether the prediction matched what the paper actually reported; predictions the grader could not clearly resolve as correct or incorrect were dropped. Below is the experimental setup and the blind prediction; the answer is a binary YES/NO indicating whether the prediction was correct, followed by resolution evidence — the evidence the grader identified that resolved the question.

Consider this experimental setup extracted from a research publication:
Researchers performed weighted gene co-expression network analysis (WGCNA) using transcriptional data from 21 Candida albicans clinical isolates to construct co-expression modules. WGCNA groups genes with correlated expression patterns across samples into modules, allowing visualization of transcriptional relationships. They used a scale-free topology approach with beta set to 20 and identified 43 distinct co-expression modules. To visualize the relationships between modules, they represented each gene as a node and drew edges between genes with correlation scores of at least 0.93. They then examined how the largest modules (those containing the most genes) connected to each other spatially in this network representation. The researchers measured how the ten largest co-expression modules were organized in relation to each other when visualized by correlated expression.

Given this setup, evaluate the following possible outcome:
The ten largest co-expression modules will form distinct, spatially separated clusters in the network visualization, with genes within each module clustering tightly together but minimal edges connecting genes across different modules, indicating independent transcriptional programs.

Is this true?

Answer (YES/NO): NO